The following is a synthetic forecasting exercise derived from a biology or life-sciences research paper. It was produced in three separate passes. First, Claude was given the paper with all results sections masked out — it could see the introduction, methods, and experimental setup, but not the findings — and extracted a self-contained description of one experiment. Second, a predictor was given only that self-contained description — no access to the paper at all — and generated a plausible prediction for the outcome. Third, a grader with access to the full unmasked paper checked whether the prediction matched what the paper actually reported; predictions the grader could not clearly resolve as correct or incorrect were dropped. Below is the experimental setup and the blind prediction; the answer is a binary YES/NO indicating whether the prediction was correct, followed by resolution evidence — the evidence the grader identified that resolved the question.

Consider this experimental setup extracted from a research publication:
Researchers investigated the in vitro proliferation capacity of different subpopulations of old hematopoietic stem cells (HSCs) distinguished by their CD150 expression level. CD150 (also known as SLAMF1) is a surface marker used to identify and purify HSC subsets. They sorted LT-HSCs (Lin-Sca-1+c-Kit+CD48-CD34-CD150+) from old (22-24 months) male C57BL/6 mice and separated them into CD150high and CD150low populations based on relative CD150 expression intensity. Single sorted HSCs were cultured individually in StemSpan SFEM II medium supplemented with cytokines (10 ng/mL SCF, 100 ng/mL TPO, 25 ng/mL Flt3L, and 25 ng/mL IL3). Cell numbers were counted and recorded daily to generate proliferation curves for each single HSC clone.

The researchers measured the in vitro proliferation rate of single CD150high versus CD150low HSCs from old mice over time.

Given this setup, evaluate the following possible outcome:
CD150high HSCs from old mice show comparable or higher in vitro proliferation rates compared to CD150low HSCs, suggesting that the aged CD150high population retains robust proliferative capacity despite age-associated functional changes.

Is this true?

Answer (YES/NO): YES